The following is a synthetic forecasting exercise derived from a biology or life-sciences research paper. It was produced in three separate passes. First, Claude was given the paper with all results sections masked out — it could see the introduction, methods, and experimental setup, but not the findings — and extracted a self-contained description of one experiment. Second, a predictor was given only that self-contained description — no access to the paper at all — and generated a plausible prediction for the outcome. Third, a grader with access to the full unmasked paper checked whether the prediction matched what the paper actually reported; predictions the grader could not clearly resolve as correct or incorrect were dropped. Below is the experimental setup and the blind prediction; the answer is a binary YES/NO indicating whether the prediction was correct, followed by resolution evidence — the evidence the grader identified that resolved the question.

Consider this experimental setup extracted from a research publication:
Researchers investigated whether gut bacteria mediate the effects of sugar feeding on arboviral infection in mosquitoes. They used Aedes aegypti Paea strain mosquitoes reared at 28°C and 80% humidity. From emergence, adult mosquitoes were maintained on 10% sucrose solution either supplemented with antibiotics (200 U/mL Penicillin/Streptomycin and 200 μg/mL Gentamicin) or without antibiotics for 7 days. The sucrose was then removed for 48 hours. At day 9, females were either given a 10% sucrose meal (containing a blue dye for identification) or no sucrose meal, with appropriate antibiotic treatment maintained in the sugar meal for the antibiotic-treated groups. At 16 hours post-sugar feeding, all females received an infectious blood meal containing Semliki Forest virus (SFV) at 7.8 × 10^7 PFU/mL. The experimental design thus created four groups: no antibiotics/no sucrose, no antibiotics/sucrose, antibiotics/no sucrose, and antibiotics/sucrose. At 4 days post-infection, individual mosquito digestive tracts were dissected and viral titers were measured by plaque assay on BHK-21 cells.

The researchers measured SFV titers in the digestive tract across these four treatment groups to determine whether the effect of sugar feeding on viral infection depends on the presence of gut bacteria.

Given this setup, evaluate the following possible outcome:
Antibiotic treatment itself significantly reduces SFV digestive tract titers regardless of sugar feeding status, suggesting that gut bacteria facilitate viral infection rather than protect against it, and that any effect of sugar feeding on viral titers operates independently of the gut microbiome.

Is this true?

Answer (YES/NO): NO